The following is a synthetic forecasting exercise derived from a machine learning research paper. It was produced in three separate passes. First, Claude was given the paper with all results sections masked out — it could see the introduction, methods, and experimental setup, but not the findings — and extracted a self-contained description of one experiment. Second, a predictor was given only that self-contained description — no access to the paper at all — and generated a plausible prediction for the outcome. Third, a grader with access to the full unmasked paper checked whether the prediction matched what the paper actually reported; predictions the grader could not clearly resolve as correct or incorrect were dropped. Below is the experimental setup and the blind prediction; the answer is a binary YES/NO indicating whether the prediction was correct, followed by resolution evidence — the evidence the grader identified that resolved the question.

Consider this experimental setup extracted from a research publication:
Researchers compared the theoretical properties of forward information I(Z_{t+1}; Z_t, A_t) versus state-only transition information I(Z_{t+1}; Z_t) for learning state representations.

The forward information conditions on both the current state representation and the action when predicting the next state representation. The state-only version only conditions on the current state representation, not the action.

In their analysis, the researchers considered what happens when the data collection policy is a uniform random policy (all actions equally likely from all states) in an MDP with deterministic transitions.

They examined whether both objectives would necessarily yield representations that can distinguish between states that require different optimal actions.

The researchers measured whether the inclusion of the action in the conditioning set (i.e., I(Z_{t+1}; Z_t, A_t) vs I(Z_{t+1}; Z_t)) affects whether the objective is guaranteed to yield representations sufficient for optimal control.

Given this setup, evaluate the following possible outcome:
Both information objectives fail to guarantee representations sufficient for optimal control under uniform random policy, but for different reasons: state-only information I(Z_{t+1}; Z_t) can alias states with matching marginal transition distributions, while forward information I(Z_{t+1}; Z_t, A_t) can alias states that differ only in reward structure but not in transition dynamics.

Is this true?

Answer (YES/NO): NO